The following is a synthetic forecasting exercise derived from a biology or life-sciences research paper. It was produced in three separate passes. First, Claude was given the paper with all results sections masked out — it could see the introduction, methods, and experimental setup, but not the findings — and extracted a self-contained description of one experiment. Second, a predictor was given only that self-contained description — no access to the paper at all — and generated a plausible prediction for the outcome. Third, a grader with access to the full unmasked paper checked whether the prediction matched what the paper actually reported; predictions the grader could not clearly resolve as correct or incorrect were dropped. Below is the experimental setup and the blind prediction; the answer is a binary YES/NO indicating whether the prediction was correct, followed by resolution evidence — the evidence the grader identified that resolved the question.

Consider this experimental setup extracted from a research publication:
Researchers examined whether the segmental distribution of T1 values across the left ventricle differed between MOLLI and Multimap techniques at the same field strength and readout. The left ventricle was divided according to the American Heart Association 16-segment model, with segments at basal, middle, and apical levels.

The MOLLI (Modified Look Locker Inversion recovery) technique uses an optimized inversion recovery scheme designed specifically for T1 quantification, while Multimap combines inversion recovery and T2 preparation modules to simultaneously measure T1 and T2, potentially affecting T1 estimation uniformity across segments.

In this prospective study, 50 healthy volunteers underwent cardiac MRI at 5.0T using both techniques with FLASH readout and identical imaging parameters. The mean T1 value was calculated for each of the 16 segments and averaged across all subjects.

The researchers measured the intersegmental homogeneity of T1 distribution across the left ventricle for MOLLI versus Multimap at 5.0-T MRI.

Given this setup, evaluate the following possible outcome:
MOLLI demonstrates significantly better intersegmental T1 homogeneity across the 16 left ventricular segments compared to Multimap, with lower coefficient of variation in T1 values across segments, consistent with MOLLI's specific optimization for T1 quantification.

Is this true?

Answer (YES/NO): NO